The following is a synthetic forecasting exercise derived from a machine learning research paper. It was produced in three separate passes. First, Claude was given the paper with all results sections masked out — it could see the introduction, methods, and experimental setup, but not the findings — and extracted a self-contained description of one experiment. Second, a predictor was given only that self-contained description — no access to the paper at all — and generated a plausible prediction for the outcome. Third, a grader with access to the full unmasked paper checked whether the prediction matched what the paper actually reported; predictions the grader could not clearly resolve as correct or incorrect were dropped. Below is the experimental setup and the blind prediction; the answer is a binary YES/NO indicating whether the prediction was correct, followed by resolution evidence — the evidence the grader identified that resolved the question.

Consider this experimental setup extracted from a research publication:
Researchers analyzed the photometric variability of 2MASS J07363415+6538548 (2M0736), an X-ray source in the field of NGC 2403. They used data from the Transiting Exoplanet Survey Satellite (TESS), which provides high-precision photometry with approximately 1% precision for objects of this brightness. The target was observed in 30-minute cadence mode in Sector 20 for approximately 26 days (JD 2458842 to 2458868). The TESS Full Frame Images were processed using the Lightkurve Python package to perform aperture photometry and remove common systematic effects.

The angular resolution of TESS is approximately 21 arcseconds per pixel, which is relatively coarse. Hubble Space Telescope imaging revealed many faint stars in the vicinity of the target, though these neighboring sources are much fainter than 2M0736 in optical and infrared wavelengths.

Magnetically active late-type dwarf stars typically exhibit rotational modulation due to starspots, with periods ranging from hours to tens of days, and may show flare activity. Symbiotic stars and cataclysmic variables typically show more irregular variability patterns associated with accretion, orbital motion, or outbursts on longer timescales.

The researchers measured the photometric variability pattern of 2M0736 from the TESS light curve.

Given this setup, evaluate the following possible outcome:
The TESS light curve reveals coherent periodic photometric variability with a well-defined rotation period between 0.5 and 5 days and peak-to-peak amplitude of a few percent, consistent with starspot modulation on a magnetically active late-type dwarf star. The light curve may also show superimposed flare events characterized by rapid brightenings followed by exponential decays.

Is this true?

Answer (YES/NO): NO